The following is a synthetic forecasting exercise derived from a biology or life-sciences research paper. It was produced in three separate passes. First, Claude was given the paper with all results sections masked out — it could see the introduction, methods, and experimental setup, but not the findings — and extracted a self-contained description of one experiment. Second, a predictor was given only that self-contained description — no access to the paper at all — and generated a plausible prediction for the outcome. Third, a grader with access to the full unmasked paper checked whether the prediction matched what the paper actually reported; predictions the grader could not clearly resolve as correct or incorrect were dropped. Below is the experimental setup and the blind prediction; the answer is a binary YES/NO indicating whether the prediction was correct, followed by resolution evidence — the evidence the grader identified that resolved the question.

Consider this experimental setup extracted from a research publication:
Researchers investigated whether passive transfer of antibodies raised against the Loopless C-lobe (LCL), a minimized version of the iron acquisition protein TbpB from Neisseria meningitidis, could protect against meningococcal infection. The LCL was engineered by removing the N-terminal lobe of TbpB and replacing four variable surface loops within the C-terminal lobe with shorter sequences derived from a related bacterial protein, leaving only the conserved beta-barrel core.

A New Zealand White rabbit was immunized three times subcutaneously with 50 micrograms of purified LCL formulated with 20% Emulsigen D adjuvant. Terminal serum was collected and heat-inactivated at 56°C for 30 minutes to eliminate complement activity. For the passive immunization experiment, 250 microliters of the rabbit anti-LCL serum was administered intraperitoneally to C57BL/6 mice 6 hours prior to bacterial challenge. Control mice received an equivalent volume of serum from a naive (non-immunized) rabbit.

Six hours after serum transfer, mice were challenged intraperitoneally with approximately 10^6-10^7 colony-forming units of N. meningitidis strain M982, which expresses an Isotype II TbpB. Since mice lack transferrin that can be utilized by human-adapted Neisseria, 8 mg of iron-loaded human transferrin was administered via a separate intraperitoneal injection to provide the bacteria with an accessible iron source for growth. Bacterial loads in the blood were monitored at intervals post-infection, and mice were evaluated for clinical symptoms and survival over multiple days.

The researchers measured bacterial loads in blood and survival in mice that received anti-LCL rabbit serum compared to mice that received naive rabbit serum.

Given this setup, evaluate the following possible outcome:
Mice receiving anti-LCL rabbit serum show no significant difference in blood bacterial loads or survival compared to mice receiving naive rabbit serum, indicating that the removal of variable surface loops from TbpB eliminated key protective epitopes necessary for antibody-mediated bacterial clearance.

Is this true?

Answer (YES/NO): NO